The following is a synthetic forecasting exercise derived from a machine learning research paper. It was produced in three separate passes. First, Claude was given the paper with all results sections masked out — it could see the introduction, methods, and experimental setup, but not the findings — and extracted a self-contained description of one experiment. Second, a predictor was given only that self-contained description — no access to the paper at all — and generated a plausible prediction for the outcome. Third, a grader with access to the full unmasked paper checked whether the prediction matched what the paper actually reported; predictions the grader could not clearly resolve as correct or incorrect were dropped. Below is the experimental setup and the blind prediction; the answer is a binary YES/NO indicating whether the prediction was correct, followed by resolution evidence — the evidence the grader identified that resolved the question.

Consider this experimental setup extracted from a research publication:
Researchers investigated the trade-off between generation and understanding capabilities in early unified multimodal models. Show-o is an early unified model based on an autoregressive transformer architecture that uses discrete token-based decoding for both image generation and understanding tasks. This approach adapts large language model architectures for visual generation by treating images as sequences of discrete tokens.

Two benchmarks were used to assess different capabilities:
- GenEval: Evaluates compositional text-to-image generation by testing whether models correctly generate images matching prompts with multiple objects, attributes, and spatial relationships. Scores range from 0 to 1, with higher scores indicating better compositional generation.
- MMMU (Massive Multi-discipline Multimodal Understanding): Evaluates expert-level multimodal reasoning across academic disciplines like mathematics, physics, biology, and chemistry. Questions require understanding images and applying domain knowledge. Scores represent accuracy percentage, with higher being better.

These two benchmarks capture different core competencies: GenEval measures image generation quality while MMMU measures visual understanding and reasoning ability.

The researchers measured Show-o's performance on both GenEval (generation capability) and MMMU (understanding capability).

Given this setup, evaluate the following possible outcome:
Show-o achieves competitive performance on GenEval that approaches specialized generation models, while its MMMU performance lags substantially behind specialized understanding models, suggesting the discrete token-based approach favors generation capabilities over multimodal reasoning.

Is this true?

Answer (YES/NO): YES